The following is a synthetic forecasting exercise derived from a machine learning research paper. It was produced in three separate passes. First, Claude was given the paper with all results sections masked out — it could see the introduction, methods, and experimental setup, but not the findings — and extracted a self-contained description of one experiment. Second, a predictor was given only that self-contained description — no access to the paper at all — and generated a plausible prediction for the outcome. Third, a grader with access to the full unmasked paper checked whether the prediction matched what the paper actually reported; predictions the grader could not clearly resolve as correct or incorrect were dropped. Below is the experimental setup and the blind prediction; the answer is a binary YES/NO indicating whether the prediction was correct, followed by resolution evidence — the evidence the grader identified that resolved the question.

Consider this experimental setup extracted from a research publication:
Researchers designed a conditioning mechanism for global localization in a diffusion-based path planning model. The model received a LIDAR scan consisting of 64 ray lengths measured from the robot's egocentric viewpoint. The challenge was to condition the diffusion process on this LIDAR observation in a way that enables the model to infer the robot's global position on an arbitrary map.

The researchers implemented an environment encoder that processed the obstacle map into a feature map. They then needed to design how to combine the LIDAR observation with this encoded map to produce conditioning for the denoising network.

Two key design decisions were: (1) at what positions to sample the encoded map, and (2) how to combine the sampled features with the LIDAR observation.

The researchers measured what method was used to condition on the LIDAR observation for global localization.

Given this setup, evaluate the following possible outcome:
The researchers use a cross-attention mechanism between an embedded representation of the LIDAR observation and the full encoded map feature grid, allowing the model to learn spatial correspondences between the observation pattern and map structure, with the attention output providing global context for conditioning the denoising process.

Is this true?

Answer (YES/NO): NO